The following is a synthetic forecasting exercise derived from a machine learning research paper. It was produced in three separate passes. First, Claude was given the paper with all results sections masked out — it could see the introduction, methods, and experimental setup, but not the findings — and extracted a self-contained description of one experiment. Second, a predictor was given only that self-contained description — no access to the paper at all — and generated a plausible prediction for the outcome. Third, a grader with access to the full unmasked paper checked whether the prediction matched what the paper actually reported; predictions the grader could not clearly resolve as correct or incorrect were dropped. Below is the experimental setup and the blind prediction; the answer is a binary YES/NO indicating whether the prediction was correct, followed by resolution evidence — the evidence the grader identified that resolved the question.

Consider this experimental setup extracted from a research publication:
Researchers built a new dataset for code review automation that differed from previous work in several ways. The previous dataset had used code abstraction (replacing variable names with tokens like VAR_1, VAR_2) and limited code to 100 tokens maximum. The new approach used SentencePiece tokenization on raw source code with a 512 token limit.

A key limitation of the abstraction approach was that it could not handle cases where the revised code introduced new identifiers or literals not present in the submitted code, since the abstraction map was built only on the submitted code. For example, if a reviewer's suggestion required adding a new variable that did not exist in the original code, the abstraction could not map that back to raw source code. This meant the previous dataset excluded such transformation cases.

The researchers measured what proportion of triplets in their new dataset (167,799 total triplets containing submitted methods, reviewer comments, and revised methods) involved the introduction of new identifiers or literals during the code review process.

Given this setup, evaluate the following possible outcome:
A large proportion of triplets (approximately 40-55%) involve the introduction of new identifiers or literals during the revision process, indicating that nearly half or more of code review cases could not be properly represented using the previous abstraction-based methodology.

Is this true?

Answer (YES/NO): NO